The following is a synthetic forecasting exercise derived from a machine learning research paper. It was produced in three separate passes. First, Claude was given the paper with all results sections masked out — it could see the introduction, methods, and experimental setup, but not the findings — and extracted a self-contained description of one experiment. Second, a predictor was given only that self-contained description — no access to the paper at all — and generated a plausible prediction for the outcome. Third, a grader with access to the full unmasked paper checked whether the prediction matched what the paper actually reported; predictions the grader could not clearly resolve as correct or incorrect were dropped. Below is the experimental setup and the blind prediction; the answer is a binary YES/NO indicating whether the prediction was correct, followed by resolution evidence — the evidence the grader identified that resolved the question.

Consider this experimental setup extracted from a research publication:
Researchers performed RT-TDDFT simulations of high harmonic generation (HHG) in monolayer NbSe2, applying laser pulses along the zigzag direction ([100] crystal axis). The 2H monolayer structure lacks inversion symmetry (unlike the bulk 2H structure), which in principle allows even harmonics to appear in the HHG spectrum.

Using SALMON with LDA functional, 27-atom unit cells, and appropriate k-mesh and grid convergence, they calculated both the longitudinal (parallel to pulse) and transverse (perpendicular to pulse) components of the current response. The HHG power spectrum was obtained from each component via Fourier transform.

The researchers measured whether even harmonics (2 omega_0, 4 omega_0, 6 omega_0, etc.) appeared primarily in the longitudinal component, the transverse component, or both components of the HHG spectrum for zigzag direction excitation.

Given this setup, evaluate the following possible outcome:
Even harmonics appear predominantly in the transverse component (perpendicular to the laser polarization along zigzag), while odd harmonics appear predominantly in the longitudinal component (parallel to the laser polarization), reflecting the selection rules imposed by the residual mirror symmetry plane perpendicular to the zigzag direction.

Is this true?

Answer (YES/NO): YES